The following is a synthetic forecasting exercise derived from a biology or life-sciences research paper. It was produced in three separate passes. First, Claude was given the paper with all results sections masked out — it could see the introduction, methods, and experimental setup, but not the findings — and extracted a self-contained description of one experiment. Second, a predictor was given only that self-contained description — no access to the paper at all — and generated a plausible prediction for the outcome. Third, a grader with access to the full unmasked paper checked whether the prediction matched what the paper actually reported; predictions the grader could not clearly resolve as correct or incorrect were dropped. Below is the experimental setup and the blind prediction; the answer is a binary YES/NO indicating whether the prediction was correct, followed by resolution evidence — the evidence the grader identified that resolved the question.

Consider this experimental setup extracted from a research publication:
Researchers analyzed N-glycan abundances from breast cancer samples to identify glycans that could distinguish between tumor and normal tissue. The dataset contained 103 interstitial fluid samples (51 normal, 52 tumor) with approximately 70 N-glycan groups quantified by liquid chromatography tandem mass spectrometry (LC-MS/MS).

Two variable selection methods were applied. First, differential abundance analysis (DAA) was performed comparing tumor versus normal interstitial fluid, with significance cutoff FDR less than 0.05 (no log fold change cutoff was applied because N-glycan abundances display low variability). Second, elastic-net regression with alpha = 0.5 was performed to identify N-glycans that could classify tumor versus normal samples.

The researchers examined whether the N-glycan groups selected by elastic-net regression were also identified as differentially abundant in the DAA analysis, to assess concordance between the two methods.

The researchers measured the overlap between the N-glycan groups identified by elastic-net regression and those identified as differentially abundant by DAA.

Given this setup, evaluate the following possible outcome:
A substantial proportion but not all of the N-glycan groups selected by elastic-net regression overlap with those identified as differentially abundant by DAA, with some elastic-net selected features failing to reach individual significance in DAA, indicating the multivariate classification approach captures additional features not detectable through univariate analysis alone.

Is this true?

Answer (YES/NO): NO